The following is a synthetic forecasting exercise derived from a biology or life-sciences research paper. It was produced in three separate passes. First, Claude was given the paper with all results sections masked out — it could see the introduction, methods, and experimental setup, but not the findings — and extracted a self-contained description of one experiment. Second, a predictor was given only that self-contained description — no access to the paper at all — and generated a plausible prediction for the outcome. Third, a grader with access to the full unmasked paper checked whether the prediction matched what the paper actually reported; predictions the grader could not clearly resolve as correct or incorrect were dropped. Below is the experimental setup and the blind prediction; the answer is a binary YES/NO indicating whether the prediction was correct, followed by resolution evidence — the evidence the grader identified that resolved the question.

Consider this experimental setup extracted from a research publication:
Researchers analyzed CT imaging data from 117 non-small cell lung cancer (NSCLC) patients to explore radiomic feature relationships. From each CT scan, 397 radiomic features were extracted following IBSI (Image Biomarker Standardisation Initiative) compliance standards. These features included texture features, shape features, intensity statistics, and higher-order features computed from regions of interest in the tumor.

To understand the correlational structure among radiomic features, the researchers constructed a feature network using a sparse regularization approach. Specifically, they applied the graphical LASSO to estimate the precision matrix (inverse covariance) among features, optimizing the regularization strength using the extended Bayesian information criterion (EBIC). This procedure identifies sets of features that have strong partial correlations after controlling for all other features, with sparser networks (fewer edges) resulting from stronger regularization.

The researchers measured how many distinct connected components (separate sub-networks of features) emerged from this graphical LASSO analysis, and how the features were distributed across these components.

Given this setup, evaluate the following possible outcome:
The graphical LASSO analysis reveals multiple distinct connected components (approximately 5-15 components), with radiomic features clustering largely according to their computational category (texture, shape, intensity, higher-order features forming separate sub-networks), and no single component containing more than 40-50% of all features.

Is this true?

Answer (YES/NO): NO